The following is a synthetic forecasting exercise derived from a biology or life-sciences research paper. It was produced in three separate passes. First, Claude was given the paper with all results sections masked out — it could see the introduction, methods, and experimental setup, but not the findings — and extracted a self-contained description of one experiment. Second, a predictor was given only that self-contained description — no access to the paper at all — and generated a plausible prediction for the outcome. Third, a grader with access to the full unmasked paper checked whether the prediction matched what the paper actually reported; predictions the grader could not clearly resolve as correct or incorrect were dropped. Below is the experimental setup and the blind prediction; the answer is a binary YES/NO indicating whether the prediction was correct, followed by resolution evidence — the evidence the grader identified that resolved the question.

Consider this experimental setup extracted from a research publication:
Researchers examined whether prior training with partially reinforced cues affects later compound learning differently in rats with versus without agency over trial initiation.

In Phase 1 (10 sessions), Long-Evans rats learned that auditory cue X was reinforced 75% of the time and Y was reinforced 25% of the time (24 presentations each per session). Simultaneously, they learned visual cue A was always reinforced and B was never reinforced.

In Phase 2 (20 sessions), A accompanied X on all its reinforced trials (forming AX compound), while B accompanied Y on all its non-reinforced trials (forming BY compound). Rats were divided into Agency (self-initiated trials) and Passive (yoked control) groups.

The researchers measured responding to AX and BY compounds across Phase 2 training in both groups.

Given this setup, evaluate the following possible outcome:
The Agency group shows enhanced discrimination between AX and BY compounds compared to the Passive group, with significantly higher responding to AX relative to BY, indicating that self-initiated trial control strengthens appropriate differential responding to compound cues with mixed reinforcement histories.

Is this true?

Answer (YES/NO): NO